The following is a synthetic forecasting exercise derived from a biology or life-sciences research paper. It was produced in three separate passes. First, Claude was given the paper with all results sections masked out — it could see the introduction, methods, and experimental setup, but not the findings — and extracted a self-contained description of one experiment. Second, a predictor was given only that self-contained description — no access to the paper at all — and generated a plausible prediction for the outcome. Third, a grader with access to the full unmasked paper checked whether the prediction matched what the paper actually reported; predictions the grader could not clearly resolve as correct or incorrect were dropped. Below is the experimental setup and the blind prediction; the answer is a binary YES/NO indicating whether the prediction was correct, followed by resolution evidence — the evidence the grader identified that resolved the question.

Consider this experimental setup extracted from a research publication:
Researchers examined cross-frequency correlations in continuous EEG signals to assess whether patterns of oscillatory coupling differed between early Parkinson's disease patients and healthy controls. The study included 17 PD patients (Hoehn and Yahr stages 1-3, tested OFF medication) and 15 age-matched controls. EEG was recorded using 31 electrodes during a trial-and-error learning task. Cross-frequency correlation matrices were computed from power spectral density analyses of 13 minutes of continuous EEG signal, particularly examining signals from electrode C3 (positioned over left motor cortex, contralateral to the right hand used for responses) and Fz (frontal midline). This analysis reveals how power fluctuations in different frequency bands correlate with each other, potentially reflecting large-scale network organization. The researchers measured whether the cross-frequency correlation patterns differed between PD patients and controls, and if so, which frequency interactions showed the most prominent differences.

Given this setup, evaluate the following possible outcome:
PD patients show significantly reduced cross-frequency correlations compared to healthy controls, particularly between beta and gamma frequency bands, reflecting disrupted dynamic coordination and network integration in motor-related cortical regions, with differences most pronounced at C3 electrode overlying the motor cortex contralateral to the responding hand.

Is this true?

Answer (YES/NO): YES